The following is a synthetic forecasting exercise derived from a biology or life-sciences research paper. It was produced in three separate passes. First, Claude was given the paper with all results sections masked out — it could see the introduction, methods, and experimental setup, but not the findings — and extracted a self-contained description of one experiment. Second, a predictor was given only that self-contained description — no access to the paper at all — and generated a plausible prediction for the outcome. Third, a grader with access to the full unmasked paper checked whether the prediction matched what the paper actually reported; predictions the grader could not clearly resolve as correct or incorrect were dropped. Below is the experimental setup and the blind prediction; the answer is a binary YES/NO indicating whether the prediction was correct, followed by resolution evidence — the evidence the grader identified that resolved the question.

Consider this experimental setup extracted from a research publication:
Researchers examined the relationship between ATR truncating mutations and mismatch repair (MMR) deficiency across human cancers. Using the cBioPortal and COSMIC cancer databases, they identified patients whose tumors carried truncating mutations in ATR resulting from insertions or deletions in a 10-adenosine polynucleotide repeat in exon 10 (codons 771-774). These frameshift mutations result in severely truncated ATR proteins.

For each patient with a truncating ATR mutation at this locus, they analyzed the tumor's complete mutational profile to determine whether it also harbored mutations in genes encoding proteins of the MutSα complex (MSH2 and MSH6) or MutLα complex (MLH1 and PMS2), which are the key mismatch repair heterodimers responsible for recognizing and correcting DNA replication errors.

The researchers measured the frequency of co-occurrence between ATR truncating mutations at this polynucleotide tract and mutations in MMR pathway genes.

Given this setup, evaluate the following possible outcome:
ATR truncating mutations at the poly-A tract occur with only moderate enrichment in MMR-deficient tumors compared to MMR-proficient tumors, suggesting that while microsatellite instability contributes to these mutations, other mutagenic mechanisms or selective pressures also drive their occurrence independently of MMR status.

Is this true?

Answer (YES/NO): NO